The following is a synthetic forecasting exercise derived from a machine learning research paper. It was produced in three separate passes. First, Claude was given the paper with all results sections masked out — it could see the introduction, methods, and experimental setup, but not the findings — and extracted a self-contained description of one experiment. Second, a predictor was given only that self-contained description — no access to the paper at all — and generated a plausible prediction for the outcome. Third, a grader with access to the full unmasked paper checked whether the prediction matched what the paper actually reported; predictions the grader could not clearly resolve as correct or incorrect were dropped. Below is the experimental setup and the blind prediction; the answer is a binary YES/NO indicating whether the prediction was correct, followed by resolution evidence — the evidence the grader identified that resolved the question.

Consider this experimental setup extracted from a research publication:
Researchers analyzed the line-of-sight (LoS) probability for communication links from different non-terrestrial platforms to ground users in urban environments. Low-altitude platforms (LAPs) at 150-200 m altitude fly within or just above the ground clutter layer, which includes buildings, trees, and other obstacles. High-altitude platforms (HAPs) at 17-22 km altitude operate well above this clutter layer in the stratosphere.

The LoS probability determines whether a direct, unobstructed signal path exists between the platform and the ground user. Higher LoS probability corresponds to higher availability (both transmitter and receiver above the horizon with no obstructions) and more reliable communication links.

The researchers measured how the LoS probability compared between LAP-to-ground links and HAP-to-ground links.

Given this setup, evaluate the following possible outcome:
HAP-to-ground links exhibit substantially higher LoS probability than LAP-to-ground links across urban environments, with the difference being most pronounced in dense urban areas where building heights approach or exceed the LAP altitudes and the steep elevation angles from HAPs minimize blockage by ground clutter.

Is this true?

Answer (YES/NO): NO